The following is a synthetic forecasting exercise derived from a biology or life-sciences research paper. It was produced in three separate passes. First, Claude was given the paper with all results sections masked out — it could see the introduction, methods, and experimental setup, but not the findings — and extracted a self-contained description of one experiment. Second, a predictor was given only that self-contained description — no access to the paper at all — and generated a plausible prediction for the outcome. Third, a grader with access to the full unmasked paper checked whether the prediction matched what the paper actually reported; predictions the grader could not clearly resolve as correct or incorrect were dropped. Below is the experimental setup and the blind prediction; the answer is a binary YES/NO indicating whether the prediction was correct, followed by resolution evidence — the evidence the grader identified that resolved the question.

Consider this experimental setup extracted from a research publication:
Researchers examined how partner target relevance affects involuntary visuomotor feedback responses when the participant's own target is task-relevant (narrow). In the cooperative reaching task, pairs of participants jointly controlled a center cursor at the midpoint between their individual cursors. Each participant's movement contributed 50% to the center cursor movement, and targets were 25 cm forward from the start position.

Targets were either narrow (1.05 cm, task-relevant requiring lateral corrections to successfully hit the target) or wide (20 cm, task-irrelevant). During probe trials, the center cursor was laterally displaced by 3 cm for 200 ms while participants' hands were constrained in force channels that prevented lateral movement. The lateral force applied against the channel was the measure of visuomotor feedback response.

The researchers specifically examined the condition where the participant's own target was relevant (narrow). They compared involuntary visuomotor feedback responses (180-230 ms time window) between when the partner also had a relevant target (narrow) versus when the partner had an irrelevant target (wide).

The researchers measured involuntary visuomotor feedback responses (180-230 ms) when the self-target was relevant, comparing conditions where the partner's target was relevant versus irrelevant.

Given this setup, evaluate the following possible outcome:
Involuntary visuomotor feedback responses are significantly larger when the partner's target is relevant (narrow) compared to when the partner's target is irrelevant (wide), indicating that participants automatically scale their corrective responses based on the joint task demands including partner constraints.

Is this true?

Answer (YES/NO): NO